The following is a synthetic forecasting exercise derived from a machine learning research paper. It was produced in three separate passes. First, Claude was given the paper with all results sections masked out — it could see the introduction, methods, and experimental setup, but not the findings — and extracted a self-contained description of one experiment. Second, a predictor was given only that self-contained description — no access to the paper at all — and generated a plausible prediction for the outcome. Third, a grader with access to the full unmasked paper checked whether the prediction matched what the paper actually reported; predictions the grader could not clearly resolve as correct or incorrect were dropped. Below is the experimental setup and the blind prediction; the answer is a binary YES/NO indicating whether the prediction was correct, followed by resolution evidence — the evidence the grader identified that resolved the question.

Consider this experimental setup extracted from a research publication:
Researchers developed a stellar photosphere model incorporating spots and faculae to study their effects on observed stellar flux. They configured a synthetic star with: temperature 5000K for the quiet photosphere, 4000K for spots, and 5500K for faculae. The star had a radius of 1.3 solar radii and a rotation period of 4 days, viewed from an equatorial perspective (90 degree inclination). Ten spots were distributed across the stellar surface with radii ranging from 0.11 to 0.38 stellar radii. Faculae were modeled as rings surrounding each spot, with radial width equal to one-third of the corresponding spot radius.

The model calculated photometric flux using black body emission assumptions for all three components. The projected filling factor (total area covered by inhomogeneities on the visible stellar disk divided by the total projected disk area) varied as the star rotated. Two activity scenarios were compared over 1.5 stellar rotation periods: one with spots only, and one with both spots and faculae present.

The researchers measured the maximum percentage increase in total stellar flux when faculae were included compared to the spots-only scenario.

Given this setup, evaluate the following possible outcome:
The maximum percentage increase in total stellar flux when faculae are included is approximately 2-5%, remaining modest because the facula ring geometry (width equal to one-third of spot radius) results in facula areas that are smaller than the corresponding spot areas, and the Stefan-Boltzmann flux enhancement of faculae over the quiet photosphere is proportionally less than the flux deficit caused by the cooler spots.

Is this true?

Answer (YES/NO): NO